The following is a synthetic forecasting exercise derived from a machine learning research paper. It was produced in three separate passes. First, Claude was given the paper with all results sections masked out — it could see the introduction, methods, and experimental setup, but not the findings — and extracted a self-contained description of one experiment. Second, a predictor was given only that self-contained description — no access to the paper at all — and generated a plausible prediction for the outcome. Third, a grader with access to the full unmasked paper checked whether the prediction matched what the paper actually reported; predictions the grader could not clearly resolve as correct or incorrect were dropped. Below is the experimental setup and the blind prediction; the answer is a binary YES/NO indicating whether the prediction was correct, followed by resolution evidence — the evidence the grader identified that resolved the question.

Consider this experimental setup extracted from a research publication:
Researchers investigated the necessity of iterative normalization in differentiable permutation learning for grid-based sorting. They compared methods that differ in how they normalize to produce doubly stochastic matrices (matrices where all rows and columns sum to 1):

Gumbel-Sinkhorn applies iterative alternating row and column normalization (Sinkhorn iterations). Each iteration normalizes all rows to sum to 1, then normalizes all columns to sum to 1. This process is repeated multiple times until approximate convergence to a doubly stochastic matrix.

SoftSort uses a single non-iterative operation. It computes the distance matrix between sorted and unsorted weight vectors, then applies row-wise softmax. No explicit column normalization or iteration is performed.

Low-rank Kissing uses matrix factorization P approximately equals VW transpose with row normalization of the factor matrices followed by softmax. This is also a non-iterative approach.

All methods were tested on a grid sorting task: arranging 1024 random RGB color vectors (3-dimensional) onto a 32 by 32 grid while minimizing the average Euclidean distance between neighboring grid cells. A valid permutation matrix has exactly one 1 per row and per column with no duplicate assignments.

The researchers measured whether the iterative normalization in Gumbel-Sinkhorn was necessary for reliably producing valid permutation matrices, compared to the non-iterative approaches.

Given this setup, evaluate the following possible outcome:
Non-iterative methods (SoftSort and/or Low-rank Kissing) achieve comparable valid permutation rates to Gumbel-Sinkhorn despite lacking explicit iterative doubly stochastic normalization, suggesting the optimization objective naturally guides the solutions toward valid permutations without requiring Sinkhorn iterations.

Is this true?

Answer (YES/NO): YES